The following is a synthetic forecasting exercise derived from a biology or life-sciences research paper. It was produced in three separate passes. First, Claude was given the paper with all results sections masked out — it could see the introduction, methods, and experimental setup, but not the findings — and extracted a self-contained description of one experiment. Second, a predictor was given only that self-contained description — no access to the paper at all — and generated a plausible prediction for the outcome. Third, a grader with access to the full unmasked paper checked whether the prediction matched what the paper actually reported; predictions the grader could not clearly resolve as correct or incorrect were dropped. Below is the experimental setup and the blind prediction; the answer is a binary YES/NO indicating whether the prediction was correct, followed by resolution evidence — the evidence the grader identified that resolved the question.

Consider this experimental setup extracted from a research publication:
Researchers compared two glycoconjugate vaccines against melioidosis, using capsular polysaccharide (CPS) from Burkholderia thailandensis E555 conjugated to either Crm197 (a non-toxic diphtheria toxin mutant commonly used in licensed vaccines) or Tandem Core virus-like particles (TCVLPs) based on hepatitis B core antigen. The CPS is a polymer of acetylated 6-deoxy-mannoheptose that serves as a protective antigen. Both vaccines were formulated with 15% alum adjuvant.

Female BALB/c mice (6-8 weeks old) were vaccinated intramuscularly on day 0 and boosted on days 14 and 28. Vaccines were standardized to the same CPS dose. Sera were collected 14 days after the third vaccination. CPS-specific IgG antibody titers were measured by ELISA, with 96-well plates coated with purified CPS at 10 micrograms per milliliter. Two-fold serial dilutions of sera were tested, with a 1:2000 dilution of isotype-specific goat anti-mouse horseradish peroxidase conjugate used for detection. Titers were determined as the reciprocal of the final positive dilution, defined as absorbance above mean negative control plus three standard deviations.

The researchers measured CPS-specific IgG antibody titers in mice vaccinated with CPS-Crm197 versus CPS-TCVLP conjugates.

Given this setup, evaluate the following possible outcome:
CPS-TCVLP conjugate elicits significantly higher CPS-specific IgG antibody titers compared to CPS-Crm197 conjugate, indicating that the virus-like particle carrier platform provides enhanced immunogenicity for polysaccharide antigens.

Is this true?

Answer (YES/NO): NO